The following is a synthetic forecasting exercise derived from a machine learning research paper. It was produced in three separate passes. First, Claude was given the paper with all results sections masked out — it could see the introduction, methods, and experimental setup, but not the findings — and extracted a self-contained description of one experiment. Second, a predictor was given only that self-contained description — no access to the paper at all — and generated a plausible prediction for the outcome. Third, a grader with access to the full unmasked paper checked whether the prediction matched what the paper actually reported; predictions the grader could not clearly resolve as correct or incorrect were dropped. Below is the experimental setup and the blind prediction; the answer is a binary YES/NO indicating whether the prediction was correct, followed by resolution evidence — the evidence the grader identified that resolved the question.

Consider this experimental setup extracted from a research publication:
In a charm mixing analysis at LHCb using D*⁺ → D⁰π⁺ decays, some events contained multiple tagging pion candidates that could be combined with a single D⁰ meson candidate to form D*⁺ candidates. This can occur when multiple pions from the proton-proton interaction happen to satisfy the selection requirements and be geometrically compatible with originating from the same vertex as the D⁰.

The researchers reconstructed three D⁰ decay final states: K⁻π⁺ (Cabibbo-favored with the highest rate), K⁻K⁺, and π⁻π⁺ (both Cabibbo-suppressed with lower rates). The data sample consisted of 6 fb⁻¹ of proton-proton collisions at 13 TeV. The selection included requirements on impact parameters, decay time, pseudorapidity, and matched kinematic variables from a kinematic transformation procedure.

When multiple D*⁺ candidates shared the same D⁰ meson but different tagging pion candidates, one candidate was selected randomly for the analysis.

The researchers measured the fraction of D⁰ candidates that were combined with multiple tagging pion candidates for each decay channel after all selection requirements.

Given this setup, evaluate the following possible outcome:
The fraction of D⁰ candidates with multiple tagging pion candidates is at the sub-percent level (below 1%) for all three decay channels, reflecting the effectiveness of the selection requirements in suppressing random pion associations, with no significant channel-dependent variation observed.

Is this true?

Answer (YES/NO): NO